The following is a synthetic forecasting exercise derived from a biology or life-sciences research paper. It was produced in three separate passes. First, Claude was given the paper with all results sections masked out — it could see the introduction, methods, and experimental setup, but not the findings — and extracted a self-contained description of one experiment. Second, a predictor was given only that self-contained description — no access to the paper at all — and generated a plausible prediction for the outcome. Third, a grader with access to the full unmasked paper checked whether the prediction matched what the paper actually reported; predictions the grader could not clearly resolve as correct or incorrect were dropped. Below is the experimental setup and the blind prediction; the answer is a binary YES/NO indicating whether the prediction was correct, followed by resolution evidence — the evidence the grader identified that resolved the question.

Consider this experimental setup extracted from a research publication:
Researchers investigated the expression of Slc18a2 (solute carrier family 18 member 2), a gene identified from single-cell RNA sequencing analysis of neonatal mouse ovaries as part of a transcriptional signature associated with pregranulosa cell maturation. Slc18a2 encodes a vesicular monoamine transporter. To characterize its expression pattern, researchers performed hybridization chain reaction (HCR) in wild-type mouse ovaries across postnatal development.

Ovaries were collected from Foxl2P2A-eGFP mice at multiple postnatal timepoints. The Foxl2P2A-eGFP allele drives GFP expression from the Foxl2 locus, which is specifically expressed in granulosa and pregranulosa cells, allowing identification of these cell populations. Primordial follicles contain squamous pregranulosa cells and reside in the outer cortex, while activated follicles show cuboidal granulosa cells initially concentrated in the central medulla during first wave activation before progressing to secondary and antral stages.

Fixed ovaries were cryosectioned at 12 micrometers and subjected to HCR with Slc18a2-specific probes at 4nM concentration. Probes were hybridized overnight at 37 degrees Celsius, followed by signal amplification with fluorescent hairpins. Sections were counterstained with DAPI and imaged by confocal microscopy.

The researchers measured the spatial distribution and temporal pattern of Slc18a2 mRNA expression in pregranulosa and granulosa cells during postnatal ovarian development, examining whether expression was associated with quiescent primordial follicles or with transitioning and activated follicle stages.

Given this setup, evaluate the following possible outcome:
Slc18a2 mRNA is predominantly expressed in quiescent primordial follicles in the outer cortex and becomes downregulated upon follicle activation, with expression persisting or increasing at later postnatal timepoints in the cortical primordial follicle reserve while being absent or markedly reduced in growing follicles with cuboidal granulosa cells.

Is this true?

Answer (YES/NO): NO